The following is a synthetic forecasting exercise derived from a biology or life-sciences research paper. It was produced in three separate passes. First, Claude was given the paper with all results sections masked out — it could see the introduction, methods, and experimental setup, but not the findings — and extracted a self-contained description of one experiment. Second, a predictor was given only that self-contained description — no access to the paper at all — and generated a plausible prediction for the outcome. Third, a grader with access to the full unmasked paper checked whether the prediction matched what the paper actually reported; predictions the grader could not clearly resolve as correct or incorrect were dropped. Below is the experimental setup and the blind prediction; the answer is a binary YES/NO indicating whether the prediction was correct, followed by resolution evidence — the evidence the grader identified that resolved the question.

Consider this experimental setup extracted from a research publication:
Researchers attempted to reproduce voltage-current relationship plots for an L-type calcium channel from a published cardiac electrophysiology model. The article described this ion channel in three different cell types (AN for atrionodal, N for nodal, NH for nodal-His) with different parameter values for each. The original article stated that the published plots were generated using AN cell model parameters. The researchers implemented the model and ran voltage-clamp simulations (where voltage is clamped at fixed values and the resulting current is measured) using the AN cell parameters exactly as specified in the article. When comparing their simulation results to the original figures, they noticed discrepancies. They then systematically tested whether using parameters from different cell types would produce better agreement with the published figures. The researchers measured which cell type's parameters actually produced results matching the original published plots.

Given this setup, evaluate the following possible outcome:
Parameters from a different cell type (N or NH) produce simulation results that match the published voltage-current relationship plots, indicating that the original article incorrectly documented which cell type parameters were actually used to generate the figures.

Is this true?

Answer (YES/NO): YES